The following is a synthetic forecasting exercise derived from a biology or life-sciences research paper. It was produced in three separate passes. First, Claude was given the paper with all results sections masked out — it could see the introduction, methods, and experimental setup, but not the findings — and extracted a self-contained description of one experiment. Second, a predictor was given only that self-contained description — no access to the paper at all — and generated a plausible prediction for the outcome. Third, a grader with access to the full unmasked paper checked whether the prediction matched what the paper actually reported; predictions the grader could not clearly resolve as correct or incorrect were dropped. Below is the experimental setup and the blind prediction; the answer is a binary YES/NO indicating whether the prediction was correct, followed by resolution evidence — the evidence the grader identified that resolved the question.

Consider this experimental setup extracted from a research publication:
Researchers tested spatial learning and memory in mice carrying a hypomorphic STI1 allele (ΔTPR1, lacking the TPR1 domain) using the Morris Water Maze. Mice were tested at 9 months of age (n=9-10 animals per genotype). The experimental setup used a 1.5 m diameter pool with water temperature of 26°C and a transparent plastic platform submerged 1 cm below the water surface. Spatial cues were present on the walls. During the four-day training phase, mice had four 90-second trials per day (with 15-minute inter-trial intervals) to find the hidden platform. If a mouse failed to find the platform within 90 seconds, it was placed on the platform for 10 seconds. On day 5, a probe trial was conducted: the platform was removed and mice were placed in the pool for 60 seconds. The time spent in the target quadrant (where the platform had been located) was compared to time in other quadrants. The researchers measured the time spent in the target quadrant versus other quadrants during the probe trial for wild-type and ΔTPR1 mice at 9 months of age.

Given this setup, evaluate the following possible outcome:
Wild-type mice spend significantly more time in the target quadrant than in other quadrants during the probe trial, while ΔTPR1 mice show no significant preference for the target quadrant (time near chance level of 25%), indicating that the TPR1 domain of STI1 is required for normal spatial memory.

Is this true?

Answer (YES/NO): YES